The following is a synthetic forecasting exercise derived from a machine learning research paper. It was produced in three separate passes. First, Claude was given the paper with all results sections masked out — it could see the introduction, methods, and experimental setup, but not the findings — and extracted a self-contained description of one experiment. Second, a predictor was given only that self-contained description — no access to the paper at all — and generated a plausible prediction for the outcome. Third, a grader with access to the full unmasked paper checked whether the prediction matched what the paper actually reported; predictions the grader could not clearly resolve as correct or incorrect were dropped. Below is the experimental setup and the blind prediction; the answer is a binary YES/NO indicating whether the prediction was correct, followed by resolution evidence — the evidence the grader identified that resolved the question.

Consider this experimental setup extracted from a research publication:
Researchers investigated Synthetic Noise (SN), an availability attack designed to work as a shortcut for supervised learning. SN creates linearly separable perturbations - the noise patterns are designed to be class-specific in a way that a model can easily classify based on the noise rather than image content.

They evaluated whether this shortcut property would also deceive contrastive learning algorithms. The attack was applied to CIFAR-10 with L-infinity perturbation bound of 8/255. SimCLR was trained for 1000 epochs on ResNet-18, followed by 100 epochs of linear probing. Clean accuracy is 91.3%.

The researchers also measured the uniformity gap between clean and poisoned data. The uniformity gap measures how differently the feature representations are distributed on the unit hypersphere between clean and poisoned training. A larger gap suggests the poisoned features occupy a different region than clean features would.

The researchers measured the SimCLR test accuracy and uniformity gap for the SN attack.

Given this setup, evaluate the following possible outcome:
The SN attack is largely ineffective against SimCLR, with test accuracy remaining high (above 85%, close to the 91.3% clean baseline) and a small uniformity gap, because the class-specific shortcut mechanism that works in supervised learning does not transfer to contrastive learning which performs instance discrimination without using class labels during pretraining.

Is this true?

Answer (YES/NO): YES